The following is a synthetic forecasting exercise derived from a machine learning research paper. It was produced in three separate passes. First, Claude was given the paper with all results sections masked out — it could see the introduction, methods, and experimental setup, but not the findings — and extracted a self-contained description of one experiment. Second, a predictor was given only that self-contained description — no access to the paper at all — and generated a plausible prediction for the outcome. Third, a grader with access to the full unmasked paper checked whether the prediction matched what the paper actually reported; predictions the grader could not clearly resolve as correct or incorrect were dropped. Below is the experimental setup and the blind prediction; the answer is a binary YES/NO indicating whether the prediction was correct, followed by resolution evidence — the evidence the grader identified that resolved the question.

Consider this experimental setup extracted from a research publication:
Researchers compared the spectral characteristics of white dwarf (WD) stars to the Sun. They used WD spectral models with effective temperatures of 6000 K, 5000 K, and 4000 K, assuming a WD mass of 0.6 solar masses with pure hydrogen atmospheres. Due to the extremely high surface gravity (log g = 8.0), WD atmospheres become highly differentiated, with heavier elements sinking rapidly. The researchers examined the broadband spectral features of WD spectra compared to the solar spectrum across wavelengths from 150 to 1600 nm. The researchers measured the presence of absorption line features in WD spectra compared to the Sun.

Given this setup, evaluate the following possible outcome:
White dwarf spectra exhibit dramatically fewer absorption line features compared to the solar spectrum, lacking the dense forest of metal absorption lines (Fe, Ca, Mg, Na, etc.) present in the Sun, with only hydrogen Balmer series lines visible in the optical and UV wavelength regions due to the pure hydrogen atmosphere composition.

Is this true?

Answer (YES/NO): YES